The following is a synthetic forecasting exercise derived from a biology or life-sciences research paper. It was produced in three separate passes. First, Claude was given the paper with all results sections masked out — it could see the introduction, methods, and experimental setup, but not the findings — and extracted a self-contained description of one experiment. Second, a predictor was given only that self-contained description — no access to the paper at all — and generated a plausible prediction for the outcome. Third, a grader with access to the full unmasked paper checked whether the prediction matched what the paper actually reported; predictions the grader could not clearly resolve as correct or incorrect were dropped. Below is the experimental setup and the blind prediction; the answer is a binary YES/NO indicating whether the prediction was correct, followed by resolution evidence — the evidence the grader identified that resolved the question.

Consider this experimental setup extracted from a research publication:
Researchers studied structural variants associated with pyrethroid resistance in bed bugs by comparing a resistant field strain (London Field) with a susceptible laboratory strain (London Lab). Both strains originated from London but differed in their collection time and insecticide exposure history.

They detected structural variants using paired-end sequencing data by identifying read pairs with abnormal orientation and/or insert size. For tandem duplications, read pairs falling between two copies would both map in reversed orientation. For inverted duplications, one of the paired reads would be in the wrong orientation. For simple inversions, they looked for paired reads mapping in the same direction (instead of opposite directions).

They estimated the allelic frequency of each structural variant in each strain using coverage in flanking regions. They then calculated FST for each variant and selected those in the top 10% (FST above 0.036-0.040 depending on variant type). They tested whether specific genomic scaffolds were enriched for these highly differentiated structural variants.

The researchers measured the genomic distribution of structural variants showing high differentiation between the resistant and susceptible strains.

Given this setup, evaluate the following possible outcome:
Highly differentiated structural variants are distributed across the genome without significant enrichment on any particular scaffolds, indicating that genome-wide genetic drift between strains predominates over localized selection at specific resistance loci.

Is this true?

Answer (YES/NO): NO